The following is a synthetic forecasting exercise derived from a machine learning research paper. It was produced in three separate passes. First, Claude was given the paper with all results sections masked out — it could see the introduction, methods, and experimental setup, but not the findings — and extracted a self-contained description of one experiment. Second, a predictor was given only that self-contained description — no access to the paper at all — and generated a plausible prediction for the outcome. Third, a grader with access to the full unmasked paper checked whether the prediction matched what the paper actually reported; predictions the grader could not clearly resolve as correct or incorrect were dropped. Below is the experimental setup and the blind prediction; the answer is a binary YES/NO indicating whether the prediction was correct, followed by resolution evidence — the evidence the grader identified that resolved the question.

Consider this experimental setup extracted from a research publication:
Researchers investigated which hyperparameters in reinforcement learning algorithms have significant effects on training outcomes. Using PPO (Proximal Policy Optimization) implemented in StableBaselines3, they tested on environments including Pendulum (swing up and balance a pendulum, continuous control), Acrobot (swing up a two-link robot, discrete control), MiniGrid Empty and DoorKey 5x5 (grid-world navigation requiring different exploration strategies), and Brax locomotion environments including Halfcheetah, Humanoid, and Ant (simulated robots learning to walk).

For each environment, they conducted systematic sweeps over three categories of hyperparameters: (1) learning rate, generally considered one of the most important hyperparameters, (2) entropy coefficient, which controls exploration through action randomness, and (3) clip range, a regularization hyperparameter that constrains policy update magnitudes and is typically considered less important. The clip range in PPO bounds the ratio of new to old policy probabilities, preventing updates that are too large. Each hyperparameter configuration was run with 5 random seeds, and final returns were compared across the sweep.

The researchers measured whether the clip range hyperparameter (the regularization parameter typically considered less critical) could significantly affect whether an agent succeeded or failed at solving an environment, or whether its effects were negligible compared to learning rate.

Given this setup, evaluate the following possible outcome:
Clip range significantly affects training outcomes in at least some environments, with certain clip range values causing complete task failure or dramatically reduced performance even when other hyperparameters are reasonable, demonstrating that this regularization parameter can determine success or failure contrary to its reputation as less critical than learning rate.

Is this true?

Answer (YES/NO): YES